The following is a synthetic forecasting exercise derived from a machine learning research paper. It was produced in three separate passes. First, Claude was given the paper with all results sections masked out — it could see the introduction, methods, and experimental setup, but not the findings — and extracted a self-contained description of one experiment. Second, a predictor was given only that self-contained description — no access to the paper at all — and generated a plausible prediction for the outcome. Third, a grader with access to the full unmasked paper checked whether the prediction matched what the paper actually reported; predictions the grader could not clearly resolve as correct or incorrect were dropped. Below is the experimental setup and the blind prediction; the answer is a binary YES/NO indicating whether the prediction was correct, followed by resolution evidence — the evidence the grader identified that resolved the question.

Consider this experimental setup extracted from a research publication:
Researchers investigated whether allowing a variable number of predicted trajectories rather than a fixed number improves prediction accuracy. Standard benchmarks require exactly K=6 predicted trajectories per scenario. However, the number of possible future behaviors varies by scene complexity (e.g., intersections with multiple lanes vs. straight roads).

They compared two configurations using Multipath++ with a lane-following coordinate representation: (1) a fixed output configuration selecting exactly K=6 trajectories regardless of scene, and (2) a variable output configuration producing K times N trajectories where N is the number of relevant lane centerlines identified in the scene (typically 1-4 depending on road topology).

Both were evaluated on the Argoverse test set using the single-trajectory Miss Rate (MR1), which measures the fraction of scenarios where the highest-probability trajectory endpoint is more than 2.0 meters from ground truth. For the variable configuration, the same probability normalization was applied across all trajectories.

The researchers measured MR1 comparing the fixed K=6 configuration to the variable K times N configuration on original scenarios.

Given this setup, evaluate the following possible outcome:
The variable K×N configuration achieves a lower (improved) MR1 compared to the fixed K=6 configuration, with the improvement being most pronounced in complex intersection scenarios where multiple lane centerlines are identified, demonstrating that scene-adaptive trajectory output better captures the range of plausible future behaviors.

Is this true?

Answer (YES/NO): NO